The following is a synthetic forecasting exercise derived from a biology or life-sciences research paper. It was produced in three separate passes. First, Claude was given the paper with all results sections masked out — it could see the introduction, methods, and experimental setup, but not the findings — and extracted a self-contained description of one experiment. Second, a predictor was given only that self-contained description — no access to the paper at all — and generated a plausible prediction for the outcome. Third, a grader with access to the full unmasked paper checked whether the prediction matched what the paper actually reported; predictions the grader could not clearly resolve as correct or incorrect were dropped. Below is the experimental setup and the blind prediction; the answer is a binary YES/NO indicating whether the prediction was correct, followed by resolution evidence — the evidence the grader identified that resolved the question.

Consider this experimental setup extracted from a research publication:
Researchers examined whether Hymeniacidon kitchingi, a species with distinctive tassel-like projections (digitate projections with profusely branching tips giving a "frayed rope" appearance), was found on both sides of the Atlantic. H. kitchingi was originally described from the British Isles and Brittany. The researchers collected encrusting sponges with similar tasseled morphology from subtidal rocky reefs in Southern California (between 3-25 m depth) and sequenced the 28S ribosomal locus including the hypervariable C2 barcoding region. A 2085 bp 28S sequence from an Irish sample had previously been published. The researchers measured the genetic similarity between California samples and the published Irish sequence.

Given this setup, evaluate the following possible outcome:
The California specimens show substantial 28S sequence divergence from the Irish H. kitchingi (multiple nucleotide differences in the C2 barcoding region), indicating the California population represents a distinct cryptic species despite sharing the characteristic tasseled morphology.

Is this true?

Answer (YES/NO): NO